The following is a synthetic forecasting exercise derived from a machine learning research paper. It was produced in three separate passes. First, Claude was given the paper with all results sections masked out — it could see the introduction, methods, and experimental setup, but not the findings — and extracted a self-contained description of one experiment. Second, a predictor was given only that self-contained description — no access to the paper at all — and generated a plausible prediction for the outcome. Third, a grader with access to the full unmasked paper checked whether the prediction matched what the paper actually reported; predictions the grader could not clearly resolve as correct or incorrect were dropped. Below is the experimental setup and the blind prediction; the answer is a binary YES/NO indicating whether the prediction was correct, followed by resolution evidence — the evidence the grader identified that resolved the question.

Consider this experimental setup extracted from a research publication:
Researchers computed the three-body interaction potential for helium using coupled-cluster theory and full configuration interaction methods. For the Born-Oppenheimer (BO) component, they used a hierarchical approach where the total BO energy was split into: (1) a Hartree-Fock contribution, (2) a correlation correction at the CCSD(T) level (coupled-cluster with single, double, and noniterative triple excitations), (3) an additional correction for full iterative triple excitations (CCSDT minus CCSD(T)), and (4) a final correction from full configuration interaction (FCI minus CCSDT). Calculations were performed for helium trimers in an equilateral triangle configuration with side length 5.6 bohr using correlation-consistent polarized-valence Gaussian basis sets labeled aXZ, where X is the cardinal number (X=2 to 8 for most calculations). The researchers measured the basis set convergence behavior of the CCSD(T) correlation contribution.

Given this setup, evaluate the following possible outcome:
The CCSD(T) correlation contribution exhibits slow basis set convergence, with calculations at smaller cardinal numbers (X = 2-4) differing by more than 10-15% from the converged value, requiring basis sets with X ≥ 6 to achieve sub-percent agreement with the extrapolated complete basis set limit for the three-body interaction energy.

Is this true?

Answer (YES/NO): NO